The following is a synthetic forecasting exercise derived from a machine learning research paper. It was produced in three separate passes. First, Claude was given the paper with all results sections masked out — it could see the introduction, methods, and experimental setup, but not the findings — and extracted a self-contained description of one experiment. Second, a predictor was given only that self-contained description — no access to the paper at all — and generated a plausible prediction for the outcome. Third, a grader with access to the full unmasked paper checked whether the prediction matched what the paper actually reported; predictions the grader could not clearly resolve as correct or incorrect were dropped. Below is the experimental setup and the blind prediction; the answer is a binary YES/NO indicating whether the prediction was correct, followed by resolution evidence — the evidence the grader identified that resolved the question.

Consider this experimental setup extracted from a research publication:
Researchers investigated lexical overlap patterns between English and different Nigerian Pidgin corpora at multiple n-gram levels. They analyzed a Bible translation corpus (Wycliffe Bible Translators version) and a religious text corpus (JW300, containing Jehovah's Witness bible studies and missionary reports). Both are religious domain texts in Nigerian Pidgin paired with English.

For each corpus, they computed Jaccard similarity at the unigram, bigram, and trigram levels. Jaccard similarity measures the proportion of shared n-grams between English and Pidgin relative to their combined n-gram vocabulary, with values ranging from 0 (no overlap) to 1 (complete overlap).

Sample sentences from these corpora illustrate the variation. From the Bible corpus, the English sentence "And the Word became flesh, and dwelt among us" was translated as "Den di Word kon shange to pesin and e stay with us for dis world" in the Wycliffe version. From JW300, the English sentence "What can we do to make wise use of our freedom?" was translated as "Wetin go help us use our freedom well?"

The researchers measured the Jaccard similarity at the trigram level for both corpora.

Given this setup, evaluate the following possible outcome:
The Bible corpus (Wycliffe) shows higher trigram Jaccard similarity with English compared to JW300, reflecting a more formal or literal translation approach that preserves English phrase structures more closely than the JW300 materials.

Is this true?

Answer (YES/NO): NO